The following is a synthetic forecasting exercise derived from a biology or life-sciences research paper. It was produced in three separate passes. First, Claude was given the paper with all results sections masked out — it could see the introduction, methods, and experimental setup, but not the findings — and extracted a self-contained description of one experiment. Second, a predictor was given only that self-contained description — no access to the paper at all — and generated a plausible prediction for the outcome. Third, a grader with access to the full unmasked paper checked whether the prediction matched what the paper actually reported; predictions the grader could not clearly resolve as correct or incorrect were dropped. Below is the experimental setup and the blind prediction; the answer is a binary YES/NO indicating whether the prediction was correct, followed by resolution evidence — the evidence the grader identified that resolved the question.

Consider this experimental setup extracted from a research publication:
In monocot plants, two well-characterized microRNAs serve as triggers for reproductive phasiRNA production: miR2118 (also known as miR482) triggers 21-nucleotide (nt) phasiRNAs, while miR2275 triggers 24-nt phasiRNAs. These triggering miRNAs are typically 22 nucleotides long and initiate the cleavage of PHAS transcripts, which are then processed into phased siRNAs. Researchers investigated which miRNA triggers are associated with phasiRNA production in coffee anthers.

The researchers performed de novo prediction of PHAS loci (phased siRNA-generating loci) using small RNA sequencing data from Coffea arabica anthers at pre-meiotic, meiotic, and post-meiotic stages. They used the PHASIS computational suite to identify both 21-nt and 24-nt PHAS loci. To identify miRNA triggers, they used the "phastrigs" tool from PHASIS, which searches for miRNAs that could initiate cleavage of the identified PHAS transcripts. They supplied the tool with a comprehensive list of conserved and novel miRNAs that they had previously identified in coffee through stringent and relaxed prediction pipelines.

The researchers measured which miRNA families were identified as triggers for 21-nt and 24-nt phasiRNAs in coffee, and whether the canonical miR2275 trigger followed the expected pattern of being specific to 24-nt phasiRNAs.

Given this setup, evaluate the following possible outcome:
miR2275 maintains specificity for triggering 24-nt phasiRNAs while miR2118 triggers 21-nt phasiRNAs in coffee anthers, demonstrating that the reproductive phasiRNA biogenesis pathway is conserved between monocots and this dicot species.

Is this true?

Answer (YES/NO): NO